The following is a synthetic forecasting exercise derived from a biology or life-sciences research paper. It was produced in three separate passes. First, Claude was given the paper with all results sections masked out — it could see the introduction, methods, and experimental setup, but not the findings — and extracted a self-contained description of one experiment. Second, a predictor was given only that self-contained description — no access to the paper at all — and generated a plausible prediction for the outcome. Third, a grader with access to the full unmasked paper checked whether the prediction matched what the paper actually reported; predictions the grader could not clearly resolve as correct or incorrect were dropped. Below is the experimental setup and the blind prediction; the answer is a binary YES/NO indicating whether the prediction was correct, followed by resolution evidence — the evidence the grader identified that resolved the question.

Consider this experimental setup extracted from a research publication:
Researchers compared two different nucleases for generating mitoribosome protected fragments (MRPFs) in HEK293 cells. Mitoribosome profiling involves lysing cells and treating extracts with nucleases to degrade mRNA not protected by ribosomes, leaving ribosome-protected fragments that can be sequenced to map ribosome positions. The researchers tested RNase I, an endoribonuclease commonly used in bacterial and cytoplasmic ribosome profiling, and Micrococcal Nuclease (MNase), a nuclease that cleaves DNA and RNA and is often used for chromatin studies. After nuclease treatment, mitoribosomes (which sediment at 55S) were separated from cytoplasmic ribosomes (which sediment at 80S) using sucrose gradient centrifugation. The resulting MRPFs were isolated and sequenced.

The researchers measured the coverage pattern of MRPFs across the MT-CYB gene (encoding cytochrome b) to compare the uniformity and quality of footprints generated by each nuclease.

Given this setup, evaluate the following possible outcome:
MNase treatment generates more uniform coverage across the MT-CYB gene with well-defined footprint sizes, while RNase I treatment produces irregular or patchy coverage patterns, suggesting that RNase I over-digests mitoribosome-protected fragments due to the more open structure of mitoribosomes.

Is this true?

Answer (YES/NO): NO